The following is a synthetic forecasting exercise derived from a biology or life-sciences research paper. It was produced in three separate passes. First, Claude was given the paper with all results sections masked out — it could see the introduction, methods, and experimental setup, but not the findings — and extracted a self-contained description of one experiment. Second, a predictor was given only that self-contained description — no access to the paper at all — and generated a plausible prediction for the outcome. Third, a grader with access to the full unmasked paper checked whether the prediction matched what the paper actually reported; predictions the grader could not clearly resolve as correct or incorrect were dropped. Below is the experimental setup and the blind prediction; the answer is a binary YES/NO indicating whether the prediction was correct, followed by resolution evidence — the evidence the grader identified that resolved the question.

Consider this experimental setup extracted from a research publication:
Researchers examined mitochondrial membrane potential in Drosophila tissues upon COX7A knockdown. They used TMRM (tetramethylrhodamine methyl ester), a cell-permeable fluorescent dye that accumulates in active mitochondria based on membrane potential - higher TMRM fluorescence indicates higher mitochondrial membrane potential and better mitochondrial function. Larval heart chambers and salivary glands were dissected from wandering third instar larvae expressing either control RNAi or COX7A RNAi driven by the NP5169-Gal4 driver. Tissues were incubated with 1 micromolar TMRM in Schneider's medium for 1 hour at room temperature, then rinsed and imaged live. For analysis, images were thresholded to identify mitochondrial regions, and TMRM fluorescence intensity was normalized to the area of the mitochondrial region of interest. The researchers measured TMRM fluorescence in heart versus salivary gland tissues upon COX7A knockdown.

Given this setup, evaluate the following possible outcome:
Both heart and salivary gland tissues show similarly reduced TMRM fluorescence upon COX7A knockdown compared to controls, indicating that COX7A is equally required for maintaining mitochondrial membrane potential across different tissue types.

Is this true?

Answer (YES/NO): NO